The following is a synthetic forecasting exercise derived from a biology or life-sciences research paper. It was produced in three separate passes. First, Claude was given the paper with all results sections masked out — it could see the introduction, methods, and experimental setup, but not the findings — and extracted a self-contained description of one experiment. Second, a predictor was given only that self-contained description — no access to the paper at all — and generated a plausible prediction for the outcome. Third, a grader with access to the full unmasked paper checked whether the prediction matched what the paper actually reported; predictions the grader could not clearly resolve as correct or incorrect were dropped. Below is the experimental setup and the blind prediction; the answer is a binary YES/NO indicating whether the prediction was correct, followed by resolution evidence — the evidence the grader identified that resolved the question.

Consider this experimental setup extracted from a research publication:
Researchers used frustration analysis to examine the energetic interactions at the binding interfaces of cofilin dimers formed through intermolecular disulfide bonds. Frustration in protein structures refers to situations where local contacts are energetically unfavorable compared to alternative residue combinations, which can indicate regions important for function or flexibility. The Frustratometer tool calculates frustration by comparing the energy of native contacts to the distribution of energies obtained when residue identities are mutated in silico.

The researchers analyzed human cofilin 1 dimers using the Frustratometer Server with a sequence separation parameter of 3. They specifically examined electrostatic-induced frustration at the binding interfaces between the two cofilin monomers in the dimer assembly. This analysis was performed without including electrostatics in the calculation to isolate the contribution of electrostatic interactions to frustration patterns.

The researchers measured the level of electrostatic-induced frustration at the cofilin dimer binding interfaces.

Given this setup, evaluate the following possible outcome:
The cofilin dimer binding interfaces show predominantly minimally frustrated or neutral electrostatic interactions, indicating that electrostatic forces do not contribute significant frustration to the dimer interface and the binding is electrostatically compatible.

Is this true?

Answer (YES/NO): YES